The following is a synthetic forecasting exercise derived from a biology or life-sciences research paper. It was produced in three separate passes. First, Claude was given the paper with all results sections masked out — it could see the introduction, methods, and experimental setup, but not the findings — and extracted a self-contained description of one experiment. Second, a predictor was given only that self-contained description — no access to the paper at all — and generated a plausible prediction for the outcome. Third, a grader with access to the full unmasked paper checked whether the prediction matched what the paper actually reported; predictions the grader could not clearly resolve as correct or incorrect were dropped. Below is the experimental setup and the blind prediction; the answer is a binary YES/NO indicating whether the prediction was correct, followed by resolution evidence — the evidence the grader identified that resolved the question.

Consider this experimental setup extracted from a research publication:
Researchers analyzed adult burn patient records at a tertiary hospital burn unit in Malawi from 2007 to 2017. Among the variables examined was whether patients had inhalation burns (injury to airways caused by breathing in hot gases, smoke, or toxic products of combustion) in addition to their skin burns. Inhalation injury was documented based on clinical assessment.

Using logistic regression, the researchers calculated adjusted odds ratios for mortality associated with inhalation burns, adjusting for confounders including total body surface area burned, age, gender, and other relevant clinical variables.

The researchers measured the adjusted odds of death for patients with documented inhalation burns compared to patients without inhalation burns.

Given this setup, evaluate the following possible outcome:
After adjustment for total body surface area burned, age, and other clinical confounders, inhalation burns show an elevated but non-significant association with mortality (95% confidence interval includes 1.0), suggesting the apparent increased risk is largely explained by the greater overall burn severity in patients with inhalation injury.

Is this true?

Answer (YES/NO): NO